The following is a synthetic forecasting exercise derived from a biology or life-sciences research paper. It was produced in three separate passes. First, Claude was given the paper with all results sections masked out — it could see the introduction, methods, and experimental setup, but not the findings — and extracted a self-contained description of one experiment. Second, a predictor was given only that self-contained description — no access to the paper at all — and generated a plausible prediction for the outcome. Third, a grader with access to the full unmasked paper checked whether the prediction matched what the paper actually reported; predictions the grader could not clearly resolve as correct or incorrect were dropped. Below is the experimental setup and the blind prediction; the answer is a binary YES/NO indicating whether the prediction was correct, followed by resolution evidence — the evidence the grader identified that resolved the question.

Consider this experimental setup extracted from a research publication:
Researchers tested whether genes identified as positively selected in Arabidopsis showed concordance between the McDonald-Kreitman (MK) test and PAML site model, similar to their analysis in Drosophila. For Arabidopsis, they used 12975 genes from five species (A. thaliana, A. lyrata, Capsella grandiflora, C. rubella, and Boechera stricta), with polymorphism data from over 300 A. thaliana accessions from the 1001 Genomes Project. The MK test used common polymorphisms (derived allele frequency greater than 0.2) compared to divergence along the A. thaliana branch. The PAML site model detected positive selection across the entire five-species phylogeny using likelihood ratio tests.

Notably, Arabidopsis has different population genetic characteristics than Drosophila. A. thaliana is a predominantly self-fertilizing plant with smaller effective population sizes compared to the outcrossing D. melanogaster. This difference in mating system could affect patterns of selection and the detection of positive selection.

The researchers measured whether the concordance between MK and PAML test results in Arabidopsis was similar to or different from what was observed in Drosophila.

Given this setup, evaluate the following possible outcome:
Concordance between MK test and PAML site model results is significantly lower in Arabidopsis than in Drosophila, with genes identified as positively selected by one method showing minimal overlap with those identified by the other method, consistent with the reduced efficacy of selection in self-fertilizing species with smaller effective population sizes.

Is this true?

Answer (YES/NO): NO